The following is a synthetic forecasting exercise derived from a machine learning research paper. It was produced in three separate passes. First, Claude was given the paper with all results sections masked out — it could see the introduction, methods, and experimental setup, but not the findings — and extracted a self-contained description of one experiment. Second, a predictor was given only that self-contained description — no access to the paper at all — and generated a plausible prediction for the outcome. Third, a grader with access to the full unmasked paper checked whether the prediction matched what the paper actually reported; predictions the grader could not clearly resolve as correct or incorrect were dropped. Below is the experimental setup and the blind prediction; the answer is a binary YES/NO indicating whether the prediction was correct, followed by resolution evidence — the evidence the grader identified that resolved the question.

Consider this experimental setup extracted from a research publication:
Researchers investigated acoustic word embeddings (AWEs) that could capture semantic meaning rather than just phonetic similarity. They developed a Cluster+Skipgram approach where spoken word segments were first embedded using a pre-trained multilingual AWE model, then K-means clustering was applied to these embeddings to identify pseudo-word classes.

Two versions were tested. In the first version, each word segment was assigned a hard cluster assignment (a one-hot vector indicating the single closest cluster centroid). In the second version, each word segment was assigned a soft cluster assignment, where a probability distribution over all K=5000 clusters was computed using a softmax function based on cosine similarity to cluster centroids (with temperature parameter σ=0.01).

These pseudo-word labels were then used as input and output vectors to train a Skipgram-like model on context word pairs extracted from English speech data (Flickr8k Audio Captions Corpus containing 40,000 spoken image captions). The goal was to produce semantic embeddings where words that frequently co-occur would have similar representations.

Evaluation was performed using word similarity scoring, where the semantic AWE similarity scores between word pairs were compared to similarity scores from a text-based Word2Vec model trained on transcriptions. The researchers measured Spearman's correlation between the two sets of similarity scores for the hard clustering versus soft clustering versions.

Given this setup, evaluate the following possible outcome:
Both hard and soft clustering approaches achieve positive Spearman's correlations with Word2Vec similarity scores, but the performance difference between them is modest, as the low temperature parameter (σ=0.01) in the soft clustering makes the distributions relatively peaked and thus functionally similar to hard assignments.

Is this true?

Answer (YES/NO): NO